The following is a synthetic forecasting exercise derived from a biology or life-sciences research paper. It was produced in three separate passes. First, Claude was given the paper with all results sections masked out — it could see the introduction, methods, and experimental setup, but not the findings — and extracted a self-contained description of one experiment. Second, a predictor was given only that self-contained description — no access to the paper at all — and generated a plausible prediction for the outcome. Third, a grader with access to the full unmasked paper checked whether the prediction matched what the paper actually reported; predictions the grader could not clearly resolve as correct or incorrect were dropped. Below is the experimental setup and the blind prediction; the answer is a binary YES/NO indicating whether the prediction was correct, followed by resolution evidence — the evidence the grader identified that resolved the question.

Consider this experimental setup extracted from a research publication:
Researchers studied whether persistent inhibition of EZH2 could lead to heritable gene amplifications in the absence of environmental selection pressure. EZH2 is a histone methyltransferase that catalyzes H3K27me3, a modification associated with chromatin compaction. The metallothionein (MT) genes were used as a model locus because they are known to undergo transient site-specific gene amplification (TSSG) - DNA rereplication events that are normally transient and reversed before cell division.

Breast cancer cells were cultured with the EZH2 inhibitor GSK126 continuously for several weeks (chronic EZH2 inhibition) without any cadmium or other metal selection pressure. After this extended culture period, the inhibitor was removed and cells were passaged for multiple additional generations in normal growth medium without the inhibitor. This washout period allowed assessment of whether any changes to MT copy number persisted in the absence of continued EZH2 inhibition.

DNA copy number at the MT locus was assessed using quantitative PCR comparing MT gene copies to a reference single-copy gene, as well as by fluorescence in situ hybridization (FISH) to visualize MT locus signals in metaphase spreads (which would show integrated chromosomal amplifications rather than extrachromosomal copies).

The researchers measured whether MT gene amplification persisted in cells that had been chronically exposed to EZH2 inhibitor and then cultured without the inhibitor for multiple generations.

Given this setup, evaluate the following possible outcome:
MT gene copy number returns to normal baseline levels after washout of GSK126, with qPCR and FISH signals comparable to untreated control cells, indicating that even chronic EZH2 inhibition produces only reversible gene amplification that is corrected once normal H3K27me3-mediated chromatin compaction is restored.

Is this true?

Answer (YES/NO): NO